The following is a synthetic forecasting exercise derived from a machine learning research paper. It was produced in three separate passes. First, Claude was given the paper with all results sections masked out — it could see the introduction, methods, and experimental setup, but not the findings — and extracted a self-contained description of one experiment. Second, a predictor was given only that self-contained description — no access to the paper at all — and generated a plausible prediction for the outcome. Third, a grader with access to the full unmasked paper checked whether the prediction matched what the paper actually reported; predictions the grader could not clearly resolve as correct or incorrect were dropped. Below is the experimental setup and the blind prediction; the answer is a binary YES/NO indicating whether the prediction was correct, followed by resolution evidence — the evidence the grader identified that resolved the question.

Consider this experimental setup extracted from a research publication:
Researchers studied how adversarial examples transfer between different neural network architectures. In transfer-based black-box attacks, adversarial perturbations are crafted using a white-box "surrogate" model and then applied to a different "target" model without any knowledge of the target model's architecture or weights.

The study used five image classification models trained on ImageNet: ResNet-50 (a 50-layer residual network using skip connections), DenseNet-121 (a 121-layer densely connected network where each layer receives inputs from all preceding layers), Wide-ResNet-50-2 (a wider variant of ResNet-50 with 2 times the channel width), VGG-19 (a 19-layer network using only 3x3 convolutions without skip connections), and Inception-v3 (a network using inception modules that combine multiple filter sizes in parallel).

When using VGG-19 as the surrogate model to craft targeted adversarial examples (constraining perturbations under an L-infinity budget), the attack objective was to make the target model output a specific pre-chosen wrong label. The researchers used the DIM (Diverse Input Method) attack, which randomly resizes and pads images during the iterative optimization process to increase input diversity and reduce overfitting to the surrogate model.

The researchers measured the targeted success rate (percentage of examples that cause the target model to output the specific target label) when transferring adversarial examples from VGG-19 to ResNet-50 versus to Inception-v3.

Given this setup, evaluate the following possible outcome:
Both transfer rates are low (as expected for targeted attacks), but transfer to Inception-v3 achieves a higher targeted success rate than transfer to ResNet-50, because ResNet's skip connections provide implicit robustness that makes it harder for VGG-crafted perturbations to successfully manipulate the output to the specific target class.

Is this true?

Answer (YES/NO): NO